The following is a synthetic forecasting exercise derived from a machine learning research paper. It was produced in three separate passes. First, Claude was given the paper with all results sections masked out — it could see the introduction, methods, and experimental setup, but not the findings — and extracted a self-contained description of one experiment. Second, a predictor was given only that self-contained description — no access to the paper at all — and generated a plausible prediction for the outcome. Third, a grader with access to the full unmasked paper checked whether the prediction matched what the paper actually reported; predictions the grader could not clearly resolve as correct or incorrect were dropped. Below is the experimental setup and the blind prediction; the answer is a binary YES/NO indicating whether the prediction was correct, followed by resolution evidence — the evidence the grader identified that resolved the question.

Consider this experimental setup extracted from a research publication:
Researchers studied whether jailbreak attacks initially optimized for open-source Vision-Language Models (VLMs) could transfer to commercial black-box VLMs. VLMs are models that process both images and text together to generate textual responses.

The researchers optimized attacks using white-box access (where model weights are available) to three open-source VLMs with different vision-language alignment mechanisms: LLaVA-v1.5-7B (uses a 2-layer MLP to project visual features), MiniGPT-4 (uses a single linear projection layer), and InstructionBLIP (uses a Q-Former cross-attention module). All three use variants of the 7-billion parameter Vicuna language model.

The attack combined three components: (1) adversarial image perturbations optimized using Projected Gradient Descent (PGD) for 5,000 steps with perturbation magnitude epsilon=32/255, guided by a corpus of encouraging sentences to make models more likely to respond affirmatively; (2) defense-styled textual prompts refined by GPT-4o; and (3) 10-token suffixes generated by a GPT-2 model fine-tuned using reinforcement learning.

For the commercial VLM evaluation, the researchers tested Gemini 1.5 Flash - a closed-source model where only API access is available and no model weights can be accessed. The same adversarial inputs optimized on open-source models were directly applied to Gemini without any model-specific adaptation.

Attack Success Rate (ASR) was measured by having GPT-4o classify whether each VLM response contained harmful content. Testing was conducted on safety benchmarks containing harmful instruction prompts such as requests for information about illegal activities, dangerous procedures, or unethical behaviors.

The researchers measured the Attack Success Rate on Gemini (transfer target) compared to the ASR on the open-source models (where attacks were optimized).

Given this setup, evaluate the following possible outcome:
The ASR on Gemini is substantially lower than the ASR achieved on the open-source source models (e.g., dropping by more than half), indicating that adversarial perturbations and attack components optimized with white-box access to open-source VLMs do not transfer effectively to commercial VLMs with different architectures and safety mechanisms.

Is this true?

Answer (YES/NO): NO